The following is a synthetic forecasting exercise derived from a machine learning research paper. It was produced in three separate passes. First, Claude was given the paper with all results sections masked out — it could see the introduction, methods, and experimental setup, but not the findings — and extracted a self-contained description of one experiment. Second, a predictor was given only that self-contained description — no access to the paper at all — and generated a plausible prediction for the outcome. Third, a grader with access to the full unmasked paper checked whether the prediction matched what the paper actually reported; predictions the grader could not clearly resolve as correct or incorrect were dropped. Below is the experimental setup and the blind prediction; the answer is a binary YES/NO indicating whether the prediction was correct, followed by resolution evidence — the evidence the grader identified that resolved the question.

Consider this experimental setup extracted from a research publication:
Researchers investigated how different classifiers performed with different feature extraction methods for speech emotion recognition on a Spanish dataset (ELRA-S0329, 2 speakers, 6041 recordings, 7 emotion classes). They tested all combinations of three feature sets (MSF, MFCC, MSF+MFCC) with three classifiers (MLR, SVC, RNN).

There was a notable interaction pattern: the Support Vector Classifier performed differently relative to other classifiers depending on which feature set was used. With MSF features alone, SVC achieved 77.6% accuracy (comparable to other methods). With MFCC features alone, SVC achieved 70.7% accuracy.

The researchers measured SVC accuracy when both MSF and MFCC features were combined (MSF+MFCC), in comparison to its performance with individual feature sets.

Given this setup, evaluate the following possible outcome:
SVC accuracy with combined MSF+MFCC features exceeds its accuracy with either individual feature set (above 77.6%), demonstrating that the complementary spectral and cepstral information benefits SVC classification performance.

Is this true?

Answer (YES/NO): NO